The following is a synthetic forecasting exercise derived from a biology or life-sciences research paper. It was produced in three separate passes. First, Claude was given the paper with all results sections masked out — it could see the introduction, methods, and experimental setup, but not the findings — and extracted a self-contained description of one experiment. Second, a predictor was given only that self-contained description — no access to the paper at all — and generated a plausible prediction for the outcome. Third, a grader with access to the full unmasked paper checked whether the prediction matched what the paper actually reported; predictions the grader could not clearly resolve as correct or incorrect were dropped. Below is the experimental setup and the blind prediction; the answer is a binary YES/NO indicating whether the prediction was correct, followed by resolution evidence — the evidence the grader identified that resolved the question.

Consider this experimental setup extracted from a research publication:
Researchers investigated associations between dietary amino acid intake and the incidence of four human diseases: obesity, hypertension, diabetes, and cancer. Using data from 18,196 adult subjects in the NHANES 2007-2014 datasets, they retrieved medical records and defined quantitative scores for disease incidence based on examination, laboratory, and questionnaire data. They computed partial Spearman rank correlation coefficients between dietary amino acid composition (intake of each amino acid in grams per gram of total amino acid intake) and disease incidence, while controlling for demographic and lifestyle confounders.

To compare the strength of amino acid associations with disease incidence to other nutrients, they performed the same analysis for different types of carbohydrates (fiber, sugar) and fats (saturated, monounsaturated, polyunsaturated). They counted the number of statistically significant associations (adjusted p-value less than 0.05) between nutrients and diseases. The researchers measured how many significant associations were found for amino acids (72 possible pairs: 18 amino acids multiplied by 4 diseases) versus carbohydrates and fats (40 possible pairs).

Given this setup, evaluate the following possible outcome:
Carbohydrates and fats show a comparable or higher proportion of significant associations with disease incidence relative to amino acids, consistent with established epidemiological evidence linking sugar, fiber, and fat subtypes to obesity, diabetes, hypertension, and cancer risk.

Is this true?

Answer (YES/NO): NO